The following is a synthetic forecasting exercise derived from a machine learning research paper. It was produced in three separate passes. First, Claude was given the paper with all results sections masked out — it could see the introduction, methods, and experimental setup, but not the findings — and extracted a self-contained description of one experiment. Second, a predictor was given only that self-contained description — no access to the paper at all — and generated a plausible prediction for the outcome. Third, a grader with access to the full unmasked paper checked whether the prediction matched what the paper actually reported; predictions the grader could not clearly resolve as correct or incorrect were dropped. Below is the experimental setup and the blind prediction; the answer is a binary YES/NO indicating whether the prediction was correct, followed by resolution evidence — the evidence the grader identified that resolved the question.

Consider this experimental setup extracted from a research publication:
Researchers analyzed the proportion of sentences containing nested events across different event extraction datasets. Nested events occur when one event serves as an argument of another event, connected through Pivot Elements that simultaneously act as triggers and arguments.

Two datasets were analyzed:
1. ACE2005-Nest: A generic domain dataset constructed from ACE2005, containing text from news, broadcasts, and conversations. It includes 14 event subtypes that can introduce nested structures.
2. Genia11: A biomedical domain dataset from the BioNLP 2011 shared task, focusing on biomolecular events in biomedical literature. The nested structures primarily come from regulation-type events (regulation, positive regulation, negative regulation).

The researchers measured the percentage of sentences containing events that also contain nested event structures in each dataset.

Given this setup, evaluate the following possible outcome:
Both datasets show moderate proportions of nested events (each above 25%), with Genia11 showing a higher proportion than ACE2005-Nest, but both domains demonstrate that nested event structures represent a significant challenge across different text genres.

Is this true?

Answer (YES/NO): NO